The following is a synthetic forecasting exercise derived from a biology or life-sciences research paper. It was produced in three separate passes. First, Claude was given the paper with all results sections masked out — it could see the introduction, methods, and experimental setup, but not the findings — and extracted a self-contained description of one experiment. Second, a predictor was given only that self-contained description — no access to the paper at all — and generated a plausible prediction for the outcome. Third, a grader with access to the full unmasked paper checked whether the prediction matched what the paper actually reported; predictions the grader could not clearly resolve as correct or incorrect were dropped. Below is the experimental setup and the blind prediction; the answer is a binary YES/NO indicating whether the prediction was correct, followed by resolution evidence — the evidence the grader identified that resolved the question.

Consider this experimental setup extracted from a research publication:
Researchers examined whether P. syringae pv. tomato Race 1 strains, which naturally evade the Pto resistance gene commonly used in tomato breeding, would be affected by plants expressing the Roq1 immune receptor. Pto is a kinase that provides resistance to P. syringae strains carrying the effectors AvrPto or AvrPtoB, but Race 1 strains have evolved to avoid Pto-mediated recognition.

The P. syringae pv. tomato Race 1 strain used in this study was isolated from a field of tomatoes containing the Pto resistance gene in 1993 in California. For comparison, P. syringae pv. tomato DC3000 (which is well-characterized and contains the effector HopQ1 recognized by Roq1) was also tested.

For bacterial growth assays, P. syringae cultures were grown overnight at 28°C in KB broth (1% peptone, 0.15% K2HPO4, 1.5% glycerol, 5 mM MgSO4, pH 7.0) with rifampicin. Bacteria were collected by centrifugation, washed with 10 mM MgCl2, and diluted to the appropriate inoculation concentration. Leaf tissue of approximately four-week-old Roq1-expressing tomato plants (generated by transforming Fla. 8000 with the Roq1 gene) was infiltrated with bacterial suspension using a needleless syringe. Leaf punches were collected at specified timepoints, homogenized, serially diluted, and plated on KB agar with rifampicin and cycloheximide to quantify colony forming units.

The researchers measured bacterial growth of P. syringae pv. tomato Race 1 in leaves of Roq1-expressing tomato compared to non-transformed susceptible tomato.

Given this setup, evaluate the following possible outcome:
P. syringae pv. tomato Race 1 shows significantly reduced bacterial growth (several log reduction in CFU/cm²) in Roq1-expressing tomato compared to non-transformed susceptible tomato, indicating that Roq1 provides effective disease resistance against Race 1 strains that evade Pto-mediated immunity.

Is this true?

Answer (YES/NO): YES